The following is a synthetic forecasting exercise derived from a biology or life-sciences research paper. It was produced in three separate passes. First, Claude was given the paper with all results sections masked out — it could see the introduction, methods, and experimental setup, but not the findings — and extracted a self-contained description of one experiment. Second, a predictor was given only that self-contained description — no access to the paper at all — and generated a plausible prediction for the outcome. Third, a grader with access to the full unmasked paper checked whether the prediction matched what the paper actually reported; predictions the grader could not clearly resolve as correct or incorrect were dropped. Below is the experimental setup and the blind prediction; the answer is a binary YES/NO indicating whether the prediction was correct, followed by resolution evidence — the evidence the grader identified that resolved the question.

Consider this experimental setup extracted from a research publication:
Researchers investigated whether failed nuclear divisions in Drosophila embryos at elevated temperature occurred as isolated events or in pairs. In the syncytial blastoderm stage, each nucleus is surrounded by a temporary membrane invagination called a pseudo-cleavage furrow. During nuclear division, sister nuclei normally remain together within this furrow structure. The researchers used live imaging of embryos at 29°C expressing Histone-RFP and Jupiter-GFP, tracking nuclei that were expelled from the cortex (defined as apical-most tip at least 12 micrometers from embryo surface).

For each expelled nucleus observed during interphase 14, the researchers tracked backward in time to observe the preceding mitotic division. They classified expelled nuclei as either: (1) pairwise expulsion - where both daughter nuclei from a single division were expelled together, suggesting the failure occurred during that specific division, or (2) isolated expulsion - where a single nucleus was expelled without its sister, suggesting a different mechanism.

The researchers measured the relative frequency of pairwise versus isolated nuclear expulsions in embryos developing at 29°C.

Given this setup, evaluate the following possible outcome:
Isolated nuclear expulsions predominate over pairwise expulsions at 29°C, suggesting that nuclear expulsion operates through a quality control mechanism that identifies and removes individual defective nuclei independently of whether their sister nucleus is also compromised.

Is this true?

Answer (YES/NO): NO